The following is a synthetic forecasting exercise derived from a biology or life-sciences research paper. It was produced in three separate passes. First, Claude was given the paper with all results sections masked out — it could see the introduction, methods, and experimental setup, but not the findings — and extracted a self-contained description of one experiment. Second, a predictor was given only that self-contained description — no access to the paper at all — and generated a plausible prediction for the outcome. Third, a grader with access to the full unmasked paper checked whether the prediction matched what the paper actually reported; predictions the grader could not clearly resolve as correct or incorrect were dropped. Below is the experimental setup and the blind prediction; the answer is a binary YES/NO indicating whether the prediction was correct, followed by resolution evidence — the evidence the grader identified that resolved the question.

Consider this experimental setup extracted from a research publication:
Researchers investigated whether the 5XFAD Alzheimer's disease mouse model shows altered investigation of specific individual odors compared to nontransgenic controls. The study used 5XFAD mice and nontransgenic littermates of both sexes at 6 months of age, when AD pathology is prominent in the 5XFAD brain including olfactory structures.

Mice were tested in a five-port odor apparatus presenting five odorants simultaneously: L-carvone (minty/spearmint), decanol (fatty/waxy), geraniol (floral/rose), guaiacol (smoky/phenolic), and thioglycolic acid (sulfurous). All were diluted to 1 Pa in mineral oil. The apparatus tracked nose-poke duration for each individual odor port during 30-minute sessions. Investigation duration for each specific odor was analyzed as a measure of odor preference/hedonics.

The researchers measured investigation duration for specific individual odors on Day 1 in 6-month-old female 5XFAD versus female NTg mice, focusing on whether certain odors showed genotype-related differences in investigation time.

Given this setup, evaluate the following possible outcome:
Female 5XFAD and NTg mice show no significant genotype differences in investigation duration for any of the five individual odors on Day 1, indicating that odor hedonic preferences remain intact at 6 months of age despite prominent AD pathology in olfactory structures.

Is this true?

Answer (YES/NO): NO